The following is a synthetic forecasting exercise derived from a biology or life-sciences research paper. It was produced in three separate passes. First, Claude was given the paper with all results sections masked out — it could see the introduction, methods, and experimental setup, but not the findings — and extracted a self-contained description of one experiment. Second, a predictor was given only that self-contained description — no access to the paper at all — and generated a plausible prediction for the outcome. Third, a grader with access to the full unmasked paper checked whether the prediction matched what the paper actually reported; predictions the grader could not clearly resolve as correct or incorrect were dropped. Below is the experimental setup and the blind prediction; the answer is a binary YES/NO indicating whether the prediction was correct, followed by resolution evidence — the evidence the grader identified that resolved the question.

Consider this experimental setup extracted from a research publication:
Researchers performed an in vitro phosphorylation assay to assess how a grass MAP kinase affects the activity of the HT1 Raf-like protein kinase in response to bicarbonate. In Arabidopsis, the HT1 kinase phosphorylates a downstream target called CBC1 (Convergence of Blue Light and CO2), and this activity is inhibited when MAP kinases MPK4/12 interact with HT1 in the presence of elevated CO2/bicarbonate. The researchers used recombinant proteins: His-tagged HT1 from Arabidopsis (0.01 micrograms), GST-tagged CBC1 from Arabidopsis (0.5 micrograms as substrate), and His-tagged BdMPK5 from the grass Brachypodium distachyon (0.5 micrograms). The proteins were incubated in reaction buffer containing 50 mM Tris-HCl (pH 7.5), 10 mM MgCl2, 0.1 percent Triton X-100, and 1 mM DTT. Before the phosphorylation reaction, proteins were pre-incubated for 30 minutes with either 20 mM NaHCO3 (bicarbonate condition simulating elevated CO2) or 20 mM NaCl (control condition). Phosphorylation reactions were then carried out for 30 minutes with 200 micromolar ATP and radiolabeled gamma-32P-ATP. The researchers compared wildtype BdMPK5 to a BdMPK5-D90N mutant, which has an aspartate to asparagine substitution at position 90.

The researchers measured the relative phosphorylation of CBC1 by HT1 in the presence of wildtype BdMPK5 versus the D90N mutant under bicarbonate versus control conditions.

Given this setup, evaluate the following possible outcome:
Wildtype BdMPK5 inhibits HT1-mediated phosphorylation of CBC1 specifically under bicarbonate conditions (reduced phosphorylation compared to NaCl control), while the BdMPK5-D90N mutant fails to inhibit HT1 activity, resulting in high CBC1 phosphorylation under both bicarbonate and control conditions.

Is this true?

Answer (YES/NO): YES